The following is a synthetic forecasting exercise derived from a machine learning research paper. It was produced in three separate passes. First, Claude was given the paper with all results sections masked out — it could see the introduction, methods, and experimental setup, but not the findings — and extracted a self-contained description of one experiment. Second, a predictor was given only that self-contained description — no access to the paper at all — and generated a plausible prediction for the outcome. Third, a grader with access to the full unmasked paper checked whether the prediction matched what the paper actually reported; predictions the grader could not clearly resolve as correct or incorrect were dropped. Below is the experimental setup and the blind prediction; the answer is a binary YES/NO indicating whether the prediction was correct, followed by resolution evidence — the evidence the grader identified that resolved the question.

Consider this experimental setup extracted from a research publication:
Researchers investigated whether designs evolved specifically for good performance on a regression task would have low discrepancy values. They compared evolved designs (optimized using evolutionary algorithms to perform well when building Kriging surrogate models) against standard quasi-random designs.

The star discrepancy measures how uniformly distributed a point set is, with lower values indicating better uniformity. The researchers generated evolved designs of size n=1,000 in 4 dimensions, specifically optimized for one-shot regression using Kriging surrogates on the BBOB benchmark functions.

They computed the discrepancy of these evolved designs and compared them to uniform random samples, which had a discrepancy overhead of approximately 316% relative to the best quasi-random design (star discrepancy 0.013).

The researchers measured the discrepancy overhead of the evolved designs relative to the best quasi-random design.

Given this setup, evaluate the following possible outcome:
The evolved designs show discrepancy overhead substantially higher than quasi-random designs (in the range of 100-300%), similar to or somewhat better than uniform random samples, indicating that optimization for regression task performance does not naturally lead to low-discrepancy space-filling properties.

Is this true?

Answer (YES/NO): NO